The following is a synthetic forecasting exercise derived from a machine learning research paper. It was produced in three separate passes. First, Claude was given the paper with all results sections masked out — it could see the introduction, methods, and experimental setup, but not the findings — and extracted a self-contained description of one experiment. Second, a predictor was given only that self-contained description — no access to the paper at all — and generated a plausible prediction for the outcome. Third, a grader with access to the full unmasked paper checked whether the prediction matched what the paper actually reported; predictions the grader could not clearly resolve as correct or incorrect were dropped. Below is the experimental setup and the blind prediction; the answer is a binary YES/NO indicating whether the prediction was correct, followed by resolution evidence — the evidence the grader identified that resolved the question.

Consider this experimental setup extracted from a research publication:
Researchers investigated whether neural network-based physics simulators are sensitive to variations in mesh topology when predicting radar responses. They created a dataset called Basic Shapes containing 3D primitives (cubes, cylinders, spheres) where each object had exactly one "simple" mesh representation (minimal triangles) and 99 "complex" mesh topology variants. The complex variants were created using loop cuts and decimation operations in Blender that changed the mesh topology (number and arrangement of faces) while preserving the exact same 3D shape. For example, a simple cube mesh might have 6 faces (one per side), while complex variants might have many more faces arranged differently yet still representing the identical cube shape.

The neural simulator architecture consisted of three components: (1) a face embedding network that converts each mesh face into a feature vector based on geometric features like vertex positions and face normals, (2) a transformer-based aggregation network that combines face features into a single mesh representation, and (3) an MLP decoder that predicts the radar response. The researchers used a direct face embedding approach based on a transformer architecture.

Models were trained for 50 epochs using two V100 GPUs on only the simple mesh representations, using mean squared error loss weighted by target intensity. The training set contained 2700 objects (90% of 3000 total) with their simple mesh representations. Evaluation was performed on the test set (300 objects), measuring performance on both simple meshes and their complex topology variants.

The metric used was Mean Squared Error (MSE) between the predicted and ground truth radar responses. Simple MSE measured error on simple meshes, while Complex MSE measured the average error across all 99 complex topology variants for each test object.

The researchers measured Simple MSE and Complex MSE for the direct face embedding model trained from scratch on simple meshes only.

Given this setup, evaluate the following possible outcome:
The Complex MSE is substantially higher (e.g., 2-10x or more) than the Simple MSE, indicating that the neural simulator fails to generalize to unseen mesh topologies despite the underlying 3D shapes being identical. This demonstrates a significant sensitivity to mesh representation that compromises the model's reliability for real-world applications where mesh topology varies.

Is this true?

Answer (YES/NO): NO